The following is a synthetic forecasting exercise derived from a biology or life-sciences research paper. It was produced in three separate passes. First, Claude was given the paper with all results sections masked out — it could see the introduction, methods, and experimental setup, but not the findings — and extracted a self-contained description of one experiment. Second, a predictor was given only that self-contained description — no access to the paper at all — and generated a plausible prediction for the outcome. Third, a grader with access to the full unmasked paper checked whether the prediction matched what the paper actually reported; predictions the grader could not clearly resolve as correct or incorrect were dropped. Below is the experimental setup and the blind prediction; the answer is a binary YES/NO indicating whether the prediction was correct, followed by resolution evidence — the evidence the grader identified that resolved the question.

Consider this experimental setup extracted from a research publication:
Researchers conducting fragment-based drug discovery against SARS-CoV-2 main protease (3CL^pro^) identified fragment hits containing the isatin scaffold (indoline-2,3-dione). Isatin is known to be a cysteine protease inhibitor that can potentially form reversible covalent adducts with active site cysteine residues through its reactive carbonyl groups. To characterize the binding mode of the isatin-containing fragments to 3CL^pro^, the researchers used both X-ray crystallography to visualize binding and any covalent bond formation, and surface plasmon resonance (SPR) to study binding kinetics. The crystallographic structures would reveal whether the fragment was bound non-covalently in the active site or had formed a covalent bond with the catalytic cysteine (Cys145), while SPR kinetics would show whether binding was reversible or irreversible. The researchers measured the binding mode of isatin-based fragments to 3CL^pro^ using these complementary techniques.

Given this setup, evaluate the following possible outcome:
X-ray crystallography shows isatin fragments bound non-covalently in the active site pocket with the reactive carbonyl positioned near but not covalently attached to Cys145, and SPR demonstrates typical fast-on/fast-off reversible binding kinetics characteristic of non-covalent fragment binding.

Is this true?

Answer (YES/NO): NO